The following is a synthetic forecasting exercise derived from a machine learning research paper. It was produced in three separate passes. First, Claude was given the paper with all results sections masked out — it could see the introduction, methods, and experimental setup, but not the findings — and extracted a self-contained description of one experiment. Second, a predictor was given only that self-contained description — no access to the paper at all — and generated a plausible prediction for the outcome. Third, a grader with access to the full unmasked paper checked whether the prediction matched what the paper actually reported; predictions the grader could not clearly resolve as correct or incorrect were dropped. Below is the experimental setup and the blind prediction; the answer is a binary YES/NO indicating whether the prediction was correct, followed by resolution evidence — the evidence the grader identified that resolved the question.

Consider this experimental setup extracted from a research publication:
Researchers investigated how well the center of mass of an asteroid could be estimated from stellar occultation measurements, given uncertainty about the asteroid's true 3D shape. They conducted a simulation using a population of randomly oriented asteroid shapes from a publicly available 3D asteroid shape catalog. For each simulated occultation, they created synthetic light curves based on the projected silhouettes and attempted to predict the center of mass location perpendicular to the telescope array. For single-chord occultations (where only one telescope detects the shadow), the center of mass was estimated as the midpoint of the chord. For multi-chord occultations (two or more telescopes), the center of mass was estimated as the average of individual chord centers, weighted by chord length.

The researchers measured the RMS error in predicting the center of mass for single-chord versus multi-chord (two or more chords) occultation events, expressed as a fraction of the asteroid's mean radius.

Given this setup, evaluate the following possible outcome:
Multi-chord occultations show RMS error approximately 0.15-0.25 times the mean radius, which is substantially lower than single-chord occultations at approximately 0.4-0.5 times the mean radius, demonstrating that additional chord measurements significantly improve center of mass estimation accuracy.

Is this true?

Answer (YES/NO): NO